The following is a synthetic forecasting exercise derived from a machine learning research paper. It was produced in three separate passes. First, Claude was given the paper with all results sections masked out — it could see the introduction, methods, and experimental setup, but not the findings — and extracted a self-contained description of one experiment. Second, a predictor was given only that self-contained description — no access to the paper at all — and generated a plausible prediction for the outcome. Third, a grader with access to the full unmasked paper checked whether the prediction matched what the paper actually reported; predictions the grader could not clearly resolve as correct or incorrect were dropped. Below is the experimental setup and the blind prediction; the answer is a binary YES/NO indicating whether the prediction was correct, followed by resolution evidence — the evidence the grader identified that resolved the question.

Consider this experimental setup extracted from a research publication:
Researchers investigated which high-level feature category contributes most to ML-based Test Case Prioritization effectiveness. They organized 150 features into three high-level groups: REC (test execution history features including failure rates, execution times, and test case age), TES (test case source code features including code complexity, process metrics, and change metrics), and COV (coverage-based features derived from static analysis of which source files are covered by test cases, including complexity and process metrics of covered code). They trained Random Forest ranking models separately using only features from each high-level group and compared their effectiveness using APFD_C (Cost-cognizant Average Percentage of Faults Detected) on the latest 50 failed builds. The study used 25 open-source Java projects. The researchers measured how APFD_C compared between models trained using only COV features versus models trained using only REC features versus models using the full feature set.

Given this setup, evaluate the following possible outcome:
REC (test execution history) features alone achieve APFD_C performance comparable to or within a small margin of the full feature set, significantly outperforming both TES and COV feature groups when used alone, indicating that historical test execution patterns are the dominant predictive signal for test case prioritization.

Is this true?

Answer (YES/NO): NO